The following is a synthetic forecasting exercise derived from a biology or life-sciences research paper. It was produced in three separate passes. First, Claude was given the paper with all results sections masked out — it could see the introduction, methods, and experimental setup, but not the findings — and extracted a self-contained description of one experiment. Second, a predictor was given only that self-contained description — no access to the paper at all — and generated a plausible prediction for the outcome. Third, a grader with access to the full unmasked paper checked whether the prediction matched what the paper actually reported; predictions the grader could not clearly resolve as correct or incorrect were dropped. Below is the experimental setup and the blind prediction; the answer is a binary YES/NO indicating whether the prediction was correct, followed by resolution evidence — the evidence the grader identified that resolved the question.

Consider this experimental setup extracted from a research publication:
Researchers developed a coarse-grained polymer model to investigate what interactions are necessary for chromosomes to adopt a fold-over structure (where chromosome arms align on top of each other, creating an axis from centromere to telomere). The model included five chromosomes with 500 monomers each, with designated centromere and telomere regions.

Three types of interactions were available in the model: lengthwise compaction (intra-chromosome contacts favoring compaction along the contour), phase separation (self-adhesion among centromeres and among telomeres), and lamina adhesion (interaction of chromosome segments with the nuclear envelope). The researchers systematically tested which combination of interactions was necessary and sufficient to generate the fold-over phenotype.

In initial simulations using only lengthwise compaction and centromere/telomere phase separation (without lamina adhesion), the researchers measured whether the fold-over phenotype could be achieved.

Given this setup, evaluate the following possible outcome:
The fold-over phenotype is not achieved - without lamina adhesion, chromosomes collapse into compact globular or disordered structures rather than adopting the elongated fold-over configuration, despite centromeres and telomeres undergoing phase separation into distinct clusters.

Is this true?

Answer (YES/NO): NO